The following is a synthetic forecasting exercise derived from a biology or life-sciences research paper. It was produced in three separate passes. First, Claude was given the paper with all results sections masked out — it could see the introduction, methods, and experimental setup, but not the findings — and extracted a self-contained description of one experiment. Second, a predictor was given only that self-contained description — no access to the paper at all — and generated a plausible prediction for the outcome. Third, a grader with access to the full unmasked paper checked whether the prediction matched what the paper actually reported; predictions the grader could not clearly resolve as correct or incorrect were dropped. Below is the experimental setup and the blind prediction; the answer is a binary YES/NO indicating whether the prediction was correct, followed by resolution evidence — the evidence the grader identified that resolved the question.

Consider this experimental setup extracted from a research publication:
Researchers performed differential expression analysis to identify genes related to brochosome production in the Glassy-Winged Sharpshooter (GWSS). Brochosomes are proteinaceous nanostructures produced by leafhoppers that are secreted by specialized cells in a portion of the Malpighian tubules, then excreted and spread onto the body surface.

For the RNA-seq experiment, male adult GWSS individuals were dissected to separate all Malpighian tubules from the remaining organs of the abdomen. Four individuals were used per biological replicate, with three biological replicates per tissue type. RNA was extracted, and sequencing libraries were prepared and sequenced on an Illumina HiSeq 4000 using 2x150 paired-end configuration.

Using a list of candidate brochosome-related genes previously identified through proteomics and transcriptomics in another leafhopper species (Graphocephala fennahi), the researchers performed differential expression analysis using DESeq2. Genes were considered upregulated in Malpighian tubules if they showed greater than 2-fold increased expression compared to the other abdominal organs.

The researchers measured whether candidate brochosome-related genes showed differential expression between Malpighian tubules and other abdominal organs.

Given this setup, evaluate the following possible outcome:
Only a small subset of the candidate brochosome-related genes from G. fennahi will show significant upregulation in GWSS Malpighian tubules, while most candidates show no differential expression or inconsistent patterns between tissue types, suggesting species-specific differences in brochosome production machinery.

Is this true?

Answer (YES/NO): NO